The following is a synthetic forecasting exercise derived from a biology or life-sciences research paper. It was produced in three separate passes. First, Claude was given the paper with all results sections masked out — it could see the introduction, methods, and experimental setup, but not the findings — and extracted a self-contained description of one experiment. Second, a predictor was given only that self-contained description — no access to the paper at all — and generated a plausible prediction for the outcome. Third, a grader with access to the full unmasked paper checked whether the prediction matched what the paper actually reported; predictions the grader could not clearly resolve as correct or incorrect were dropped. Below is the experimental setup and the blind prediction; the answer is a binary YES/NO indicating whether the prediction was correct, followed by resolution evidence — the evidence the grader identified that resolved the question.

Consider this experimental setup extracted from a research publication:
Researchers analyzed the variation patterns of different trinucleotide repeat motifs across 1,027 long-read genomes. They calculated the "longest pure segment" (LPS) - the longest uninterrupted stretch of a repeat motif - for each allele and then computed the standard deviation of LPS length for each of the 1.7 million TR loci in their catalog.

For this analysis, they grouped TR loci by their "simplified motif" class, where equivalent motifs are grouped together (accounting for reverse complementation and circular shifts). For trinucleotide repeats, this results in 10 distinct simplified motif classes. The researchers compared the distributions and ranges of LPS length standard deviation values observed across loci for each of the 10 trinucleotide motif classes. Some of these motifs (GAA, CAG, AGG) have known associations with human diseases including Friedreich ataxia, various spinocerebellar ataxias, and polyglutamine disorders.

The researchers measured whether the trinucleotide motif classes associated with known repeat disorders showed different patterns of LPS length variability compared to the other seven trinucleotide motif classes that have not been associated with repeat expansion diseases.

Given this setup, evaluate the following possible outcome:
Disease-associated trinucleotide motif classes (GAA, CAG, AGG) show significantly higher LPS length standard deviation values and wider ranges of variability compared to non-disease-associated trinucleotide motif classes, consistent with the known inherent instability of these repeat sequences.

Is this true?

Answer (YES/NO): YES